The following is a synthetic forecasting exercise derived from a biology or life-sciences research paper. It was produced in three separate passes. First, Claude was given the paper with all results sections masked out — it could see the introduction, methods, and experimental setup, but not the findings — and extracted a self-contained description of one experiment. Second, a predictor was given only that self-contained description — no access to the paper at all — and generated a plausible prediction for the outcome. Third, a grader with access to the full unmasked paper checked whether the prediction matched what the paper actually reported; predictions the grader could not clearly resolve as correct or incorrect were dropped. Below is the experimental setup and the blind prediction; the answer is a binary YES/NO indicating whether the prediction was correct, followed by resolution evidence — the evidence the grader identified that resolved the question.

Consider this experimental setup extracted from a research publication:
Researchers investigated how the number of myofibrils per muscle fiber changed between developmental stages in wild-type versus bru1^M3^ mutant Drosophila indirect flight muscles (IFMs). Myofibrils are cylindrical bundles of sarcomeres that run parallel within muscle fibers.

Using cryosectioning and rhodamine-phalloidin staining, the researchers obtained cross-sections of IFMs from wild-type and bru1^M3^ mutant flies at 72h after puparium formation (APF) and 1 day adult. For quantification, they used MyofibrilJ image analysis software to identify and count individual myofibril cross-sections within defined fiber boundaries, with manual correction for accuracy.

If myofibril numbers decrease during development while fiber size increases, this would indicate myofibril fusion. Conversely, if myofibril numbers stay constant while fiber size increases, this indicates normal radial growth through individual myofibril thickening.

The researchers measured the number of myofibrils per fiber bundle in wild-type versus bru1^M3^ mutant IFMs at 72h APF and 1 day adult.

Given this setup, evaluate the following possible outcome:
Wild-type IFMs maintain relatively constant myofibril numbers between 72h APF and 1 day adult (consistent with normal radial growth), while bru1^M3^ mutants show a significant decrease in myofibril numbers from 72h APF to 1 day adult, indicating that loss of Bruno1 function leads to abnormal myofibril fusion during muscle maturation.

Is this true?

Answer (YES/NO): YES